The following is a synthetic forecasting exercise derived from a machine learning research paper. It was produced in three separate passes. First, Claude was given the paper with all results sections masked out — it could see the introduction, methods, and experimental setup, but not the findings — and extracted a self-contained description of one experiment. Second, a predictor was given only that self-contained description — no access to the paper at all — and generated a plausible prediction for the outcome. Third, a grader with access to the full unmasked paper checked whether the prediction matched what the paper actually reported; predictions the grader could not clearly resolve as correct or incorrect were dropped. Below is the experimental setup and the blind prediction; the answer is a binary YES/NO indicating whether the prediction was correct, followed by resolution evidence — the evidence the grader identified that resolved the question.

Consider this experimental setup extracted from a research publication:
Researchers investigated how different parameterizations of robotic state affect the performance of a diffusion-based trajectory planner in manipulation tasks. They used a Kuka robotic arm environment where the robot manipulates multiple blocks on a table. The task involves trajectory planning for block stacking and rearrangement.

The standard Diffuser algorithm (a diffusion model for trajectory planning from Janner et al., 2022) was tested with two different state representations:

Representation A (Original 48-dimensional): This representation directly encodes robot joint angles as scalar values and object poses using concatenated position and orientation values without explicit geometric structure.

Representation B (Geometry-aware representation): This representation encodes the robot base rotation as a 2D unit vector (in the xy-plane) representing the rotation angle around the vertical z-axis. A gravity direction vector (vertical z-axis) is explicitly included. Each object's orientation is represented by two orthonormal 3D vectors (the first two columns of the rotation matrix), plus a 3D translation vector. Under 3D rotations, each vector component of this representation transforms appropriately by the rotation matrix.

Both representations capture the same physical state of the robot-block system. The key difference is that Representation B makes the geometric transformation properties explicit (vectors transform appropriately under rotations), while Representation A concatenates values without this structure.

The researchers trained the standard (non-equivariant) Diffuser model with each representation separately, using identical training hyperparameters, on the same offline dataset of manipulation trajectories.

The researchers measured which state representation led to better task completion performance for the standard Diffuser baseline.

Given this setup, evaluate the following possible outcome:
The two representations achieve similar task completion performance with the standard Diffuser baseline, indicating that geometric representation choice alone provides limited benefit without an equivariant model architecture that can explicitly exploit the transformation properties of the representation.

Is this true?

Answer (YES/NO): NO